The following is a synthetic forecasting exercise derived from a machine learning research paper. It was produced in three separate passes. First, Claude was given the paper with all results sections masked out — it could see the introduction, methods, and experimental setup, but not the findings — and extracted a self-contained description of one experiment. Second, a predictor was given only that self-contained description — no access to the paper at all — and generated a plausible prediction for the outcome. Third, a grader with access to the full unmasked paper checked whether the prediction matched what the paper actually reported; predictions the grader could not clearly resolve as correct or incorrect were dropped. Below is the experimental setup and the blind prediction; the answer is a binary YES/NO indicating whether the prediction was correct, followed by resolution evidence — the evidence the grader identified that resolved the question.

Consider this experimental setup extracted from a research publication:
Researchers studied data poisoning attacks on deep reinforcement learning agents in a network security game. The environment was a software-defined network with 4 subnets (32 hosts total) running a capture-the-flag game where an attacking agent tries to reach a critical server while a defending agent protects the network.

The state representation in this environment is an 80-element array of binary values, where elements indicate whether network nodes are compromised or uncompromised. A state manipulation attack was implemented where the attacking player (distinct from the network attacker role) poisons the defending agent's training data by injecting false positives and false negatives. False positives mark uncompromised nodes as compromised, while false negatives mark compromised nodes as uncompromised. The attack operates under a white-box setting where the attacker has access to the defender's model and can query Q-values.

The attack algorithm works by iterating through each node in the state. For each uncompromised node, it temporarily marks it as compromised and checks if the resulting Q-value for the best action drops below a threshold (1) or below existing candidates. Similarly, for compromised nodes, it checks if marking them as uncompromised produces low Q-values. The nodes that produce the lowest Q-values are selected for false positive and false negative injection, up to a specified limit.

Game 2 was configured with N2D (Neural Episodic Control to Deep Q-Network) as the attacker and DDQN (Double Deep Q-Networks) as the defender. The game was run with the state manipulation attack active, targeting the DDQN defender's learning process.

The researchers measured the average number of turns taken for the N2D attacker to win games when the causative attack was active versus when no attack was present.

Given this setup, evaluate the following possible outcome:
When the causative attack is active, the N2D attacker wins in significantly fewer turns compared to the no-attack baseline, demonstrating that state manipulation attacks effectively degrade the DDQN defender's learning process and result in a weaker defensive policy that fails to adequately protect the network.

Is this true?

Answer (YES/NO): NO